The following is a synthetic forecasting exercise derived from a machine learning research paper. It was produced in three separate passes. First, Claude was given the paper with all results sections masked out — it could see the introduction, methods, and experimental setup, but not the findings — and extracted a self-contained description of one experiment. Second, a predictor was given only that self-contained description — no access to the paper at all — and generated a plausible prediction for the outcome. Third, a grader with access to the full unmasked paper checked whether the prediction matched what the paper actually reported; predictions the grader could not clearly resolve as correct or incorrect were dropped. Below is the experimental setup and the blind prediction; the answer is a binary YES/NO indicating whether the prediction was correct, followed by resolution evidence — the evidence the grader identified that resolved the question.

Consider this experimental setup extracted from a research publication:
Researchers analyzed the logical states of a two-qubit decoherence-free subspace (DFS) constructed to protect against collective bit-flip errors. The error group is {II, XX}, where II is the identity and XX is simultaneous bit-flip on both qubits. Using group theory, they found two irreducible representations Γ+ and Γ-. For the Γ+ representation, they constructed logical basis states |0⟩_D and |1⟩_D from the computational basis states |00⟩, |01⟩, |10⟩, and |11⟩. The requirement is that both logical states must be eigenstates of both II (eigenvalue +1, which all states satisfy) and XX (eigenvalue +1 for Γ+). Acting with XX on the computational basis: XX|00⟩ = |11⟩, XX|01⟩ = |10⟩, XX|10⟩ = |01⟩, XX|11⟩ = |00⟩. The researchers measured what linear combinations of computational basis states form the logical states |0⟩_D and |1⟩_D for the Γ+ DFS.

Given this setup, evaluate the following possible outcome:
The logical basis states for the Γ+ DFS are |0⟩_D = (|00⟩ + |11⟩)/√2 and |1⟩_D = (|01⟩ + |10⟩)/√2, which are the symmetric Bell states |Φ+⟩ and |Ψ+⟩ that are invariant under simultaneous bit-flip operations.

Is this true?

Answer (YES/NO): YES